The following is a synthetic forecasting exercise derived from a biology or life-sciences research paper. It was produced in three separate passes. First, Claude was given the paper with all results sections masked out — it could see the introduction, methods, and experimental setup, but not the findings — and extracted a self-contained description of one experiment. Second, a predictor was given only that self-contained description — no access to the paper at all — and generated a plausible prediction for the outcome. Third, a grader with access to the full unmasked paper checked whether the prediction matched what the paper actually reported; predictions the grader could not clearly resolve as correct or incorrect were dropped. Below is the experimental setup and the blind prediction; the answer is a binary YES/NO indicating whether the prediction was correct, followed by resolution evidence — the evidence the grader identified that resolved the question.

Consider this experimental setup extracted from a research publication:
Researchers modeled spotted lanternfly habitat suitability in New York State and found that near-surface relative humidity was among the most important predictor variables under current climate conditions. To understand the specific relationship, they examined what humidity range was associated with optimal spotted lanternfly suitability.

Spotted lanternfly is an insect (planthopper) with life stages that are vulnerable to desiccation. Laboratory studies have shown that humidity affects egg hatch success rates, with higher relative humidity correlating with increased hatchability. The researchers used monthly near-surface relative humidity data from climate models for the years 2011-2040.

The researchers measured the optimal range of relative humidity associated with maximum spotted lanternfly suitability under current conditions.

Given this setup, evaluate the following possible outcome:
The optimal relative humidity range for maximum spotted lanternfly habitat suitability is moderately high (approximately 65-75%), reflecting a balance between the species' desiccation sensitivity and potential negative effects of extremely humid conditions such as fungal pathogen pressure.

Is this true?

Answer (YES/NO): NO